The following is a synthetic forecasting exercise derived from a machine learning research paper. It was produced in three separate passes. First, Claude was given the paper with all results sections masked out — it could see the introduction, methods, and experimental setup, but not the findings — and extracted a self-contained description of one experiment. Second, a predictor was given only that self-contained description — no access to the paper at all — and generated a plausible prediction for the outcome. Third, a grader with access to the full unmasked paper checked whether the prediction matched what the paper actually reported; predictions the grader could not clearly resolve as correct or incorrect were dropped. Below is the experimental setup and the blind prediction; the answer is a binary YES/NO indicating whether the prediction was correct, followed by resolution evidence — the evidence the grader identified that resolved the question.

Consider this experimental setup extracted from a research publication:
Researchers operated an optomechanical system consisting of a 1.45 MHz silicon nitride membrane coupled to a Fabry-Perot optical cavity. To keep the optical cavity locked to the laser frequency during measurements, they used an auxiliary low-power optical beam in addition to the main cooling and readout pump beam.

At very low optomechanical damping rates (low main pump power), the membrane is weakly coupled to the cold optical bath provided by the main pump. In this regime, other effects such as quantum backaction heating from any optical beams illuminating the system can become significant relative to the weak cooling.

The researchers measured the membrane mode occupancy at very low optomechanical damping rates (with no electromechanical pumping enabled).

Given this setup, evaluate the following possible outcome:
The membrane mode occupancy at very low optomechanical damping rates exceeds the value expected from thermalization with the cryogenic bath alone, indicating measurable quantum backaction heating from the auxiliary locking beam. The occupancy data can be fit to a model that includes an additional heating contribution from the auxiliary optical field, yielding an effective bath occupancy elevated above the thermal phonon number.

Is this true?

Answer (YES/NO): YES